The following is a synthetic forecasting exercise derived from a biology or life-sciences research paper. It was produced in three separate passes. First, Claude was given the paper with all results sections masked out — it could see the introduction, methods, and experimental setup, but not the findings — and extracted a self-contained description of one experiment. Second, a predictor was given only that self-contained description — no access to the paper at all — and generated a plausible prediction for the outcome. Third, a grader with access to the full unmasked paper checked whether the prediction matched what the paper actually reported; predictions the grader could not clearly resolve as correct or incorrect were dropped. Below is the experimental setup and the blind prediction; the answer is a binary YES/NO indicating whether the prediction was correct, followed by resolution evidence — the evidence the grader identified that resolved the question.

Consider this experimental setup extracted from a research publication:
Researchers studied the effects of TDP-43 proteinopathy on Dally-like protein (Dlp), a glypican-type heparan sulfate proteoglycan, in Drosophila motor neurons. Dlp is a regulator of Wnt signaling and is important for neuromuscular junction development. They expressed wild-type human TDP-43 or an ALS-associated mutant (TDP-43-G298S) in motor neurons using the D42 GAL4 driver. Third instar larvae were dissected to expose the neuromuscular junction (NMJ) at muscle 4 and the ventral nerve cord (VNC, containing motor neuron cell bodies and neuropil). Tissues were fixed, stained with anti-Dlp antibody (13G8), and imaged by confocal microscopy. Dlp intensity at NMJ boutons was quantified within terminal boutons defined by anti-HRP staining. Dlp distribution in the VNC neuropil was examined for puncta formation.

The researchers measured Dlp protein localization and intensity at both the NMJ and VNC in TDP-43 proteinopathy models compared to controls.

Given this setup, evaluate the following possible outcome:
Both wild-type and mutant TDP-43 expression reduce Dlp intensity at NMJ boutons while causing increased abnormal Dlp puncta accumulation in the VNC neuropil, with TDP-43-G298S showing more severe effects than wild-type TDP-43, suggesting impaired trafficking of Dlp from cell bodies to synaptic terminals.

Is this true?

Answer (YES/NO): NO